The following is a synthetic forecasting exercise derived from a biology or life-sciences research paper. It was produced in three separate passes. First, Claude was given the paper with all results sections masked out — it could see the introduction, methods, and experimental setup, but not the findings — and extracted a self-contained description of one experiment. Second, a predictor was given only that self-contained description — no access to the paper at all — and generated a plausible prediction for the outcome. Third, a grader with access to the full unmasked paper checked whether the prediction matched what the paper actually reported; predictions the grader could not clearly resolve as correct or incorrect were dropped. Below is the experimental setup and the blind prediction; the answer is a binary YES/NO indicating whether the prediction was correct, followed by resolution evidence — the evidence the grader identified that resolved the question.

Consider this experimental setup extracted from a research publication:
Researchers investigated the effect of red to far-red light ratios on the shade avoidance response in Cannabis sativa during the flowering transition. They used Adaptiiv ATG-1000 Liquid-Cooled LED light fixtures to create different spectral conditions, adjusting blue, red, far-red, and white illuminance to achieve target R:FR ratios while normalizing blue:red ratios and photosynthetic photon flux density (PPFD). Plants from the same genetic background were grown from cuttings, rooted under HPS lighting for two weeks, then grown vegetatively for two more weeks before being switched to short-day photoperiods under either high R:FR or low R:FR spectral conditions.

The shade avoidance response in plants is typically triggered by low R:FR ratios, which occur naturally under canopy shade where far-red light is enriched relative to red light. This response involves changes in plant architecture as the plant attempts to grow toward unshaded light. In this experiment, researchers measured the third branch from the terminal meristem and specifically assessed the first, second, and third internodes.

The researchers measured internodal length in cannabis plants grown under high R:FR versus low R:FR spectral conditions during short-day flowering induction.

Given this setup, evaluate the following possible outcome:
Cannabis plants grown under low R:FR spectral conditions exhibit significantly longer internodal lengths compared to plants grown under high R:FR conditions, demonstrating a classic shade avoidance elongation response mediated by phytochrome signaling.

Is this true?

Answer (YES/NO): NO